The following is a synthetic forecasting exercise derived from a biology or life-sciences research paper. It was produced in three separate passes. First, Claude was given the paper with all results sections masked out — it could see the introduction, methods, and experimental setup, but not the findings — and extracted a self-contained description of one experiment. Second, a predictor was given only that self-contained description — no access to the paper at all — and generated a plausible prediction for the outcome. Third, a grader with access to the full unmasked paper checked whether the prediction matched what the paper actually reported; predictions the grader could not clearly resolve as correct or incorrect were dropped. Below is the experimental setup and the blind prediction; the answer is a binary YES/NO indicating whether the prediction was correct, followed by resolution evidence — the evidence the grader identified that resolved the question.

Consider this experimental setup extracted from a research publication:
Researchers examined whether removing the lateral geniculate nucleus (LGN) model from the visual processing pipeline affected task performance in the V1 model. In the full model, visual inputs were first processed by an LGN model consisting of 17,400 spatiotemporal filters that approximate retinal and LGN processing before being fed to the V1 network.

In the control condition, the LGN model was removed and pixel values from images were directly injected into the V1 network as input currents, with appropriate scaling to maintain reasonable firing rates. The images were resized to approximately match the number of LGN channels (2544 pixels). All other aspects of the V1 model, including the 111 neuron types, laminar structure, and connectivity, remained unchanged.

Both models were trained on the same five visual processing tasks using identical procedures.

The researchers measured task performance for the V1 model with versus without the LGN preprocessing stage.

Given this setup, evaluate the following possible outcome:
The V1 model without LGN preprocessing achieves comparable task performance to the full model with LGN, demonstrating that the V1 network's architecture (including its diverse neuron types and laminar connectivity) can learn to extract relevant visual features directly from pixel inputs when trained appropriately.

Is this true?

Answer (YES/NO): YES